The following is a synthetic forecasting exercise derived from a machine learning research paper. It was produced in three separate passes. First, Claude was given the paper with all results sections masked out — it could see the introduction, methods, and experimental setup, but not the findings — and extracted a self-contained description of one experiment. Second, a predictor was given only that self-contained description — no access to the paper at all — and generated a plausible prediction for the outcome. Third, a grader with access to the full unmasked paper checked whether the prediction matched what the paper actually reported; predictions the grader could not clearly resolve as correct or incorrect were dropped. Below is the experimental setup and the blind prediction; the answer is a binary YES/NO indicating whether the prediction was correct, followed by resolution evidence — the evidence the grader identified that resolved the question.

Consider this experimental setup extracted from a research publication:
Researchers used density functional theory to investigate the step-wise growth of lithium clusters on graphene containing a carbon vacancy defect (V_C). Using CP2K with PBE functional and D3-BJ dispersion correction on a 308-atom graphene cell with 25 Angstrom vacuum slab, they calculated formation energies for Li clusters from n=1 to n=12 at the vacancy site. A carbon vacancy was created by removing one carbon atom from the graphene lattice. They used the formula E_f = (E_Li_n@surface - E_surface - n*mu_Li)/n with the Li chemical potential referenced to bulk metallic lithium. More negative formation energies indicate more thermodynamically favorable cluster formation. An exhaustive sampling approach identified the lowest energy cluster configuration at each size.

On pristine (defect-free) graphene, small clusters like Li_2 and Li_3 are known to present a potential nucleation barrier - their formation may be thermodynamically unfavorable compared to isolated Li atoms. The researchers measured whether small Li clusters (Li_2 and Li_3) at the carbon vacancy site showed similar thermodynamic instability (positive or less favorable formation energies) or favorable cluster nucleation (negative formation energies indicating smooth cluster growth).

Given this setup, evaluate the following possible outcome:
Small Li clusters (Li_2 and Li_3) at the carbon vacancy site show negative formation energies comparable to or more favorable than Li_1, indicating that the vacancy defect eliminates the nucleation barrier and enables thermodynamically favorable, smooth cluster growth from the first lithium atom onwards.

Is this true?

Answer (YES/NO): YES